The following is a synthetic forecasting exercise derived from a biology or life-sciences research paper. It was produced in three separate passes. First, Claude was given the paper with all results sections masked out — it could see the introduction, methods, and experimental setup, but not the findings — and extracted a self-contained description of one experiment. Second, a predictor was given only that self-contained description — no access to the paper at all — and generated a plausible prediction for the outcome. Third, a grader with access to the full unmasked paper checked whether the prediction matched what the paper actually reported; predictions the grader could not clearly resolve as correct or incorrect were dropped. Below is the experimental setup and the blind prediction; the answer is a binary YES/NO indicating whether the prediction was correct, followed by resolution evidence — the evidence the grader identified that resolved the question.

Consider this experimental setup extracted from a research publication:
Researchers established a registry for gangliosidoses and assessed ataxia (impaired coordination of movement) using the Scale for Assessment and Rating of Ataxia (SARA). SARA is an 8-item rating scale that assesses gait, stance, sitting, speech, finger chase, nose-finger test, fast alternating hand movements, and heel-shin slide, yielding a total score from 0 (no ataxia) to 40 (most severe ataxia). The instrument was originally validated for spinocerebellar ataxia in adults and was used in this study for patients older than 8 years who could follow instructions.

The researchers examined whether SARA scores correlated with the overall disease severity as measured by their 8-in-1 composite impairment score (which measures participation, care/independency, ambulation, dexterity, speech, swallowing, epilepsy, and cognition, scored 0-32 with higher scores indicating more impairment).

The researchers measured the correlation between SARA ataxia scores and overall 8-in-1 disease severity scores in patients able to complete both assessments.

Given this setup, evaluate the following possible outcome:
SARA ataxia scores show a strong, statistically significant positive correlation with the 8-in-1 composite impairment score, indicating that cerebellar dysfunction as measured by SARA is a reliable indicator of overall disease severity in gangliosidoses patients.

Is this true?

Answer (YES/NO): YES